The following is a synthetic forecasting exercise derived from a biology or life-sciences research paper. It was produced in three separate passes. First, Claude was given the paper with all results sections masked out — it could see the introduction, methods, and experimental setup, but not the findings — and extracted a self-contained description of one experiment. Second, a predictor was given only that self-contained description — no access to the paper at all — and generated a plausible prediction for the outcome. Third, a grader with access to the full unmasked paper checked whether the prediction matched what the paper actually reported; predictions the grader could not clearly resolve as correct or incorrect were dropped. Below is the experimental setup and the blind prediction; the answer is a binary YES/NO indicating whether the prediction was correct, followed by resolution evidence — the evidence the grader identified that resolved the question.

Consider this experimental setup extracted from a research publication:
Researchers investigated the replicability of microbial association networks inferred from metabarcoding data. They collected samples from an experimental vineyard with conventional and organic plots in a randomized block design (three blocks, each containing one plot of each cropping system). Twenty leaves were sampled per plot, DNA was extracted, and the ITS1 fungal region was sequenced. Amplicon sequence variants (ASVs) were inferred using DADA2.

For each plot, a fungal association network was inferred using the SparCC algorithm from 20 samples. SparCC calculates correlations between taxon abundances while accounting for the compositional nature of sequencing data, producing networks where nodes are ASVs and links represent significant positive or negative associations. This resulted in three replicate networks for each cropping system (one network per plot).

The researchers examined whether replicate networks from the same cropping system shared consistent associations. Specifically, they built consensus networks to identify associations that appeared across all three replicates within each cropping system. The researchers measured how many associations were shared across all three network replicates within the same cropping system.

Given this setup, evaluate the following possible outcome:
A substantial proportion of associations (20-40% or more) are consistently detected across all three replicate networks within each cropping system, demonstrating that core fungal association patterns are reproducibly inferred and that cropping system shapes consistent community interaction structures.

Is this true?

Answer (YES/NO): NO